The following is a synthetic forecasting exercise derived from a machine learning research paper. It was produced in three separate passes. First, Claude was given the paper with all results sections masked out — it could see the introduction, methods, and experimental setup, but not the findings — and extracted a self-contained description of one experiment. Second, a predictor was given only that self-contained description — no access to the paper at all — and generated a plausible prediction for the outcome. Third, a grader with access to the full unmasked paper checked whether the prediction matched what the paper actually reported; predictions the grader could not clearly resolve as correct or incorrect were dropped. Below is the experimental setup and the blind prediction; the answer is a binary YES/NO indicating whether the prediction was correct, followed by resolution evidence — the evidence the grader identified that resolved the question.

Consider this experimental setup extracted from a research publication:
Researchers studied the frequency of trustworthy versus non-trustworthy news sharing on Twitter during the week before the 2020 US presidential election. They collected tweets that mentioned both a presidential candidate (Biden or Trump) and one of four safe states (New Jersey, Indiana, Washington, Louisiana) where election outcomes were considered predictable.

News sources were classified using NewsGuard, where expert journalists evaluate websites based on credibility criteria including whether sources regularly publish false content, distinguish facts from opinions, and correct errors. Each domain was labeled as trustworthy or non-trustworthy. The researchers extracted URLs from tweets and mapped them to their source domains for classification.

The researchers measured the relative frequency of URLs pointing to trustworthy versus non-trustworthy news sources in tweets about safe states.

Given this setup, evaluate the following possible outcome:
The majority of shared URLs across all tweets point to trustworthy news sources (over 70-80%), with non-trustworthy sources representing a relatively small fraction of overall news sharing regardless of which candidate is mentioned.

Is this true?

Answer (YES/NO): NO